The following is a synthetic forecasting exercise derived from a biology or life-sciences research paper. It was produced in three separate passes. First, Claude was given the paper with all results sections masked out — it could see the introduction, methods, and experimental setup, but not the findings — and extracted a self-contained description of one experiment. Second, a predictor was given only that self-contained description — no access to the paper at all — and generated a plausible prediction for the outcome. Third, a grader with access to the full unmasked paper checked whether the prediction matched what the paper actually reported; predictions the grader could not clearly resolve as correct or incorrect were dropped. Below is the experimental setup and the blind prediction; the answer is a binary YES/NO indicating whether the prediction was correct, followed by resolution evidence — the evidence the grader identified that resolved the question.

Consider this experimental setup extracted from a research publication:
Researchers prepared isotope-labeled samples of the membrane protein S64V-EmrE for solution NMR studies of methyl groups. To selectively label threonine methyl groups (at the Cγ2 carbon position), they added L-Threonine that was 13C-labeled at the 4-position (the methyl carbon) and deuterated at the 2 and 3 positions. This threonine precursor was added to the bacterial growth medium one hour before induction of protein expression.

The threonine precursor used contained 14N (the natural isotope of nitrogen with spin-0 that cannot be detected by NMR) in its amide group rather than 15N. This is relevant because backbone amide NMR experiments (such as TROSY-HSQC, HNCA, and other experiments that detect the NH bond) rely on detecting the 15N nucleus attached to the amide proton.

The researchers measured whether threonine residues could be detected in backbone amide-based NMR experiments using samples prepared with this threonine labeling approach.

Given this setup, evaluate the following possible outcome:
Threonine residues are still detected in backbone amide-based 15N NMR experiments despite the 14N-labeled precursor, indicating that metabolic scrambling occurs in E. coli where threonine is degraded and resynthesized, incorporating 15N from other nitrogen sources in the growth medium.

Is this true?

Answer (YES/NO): NO